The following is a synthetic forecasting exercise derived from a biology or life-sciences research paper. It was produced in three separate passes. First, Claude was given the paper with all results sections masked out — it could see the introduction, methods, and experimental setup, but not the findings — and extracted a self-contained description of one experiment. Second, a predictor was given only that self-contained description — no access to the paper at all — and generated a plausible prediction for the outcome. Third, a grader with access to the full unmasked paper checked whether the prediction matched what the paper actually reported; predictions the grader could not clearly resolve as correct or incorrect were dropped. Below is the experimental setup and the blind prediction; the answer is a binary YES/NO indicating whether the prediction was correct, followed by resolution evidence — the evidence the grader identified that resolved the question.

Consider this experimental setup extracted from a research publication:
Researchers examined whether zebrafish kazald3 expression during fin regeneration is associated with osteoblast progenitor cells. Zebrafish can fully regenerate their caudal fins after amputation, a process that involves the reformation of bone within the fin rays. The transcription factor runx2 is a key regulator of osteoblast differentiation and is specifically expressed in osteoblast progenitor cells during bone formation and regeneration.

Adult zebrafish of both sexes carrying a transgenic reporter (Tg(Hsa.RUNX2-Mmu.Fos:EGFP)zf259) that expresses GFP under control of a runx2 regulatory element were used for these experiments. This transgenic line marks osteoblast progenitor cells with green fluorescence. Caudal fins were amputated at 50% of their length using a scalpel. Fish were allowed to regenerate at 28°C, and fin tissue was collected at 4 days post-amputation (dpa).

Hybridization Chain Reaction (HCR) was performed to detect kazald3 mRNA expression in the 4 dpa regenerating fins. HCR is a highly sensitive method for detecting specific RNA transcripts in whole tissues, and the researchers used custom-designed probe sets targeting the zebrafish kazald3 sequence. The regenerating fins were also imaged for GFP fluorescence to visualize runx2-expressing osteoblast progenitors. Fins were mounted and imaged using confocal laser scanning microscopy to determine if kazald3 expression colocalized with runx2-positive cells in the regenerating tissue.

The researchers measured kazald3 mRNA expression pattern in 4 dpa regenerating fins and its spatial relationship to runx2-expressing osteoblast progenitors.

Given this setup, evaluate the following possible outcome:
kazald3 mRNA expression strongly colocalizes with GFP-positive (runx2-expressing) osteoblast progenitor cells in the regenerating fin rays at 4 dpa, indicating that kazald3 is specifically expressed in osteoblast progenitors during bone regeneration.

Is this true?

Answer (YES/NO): NO